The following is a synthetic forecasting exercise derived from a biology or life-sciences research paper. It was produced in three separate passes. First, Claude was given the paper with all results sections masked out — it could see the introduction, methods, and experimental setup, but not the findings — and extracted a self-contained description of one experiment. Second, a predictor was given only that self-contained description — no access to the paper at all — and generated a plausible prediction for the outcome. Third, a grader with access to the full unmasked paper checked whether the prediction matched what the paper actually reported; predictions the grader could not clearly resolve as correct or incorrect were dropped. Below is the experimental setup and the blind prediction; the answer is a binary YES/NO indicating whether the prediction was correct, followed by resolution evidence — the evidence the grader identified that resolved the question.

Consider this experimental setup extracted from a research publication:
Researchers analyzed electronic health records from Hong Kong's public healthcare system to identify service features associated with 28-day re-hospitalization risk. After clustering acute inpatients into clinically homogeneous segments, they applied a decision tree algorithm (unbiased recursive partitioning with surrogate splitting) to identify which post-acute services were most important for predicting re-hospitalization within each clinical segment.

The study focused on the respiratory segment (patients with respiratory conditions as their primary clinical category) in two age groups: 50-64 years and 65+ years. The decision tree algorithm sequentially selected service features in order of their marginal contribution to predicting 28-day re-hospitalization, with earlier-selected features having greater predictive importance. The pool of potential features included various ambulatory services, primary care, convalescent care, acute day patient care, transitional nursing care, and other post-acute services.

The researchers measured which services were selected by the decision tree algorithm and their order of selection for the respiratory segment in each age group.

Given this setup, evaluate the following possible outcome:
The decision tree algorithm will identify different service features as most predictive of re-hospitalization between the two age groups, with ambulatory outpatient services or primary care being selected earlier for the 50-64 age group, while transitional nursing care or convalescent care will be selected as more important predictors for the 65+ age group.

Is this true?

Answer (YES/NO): NO